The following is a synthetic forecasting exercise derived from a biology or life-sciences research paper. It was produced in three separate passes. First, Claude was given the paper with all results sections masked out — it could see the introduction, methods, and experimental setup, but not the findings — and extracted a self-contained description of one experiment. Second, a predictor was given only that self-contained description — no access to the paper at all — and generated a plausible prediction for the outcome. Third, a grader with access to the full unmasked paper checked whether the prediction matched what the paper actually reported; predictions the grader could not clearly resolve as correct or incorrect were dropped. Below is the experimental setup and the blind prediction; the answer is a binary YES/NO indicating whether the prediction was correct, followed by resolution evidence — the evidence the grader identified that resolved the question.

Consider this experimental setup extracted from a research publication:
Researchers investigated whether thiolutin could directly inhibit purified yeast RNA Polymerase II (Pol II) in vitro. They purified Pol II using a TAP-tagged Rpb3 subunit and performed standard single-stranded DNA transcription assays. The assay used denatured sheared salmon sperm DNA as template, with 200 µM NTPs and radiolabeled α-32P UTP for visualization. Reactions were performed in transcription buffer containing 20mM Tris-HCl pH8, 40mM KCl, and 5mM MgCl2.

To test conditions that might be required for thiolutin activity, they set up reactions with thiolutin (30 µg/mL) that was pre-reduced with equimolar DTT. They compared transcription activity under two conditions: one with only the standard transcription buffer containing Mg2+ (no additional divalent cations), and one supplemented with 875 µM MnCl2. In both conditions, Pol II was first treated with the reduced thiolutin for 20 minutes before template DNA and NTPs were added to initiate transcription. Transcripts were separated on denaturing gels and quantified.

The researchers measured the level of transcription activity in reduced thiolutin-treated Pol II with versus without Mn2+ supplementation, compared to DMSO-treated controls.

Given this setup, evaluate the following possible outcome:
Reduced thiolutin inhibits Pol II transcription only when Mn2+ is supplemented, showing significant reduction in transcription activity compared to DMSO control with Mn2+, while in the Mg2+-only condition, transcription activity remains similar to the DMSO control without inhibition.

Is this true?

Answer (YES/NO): YES